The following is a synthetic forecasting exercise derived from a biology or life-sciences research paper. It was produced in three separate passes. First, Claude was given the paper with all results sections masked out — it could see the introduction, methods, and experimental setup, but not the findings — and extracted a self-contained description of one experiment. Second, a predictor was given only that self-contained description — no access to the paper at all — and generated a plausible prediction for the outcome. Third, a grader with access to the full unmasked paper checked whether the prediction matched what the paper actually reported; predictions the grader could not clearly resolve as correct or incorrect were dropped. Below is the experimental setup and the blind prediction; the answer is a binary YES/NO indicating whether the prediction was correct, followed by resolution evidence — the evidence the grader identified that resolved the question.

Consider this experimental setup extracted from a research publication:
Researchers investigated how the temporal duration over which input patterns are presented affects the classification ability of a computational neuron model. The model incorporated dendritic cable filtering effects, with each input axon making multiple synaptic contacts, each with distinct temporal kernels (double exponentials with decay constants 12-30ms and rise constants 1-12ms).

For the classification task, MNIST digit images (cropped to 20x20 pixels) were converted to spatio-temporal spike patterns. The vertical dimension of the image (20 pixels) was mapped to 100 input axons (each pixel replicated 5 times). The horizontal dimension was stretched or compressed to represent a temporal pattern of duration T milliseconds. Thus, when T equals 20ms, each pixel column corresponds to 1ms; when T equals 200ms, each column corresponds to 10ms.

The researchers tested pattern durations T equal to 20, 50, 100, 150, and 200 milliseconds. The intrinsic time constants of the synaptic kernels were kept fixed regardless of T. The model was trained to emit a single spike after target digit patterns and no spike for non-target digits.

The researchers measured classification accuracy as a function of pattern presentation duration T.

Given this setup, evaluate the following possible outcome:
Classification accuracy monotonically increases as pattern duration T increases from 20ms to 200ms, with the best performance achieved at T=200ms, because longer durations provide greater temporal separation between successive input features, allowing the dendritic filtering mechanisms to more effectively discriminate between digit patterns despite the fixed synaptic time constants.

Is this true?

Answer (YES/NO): NO